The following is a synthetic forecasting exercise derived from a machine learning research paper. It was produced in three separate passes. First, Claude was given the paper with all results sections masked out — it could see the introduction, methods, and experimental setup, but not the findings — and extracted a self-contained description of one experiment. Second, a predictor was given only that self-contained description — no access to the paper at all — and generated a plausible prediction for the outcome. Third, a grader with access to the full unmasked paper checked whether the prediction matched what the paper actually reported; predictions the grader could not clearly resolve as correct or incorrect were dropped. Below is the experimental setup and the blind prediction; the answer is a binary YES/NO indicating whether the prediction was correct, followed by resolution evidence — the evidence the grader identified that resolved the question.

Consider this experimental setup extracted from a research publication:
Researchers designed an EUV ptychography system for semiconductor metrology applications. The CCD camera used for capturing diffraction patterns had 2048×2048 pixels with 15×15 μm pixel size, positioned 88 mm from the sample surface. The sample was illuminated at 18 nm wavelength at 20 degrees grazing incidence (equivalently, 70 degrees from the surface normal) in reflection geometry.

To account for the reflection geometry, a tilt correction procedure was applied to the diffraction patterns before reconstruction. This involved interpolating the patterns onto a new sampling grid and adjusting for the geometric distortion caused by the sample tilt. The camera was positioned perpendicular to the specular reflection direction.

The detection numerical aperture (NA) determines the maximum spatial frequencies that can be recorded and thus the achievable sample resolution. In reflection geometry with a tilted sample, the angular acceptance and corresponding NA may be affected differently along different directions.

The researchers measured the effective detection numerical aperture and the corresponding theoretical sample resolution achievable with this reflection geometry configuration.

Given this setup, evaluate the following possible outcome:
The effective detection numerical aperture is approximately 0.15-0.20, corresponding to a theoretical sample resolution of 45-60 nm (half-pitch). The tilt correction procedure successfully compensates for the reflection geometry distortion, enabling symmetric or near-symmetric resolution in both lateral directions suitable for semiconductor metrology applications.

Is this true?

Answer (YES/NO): NO